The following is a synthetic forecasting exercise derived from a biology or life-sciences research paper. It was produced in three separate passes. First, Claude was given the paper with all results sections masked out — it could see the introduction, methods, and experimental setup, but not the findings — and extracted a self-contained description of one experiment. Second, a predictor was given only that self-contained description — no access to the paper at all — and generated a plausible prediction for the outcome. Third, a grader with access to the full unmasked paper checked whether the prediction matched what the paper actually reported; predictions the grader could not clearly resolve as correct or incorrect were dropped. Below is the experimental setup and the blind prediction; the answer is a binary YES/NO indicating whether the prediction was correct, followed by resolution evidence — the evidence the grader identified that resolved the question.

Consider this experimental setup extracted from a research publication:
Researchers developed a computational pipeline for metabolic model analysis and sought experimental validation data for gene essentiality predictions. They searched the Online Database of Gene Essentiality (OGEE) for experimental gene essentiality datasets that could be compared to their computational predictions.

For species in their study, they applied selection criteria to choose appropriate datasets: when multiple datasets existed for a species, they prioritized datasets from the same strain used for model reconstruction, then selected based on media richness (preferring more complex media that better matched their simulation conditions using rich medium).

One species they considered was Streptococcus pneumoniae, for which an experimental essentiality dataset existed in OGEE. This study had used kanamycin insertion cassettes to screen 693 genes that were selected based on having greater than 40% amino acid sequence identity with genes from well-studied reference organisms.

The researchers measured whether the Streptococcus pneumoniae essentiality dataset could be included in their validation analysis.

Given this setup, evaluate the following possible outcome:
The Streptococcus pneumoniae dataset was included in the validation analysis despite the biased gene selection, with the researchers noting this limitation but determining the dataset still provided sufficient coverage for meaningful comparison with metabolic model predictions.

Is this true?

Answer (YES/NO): NO